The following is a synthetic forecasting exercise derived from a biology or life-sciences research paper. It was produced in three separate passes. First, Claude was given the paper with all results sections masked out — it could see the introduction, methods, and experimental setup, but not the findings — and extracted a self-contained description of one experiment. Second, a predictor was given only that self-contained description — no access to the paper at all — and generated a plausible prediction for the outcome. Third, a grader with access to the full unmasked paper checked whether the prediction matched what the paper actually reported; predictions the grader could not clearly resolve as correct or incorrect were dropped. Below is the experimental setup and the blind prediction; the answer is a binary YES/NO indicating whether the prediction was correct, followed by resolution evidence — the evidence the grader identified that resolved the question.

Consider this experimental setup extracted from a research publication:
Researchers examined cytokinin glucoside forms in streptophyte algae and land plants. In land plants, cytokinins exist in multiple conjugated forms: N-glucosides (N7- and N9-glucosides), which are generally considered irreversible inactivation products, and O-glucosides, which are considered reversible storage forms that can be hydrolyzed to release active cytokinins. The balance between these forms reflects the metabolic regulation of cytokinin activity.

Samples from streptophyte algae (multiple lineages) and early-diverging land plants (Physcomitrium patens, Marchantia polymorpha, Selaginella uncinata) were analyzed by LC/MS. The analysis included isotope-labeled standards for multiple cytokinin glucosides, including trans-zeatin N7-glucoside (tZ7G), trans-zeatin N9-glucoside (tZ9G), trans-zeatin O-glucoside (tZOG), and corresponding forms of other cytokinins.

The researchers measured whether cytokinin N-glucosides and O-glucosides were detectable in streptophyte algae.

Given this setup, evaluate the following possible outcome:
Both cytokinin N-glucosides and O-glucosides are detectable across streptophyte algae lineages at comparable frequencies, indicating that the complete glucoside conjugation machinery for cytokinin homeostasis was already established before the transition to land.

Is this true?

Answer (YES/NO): NO